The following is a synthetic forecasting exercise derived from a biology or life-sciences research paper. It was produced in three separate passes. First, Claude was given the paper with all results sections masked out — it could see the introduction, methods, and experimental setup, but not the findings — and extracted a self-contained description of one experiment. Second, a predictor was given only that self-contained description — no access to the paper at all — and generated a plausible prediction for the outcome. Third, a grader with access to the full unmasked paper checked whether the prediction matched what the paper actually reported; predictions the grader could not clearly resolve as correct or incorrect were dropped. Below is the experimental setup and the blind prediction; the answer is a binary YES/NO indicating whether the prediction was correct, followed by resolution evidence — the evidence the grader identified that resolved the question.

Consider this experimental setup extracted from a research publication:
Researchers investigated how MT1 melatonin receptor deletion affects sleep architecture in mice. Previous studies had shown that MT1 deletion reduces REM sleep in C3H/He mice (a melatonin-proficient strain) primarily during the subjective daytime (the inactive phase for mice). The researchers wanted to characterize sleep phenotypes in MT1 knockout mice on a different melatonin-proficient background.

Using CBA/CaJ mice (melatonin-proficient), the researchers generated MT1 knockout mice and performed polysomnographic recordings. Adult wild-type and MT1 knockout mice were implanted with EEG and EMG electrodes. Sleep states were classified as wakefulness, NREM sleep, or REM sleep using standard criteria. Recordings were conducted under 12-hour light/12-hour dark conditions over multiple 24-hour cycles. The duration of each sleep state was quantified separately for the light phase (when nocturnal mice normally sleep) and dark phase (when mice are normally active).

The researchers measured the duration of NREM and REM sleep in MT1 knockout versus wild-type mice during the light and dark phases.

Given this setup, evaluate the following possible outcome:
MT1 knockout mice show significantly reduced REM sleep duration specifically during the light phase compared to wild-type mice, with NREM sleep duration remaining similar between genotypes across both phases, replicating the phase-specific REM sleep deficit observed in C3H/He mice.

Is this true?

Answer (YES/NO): NO